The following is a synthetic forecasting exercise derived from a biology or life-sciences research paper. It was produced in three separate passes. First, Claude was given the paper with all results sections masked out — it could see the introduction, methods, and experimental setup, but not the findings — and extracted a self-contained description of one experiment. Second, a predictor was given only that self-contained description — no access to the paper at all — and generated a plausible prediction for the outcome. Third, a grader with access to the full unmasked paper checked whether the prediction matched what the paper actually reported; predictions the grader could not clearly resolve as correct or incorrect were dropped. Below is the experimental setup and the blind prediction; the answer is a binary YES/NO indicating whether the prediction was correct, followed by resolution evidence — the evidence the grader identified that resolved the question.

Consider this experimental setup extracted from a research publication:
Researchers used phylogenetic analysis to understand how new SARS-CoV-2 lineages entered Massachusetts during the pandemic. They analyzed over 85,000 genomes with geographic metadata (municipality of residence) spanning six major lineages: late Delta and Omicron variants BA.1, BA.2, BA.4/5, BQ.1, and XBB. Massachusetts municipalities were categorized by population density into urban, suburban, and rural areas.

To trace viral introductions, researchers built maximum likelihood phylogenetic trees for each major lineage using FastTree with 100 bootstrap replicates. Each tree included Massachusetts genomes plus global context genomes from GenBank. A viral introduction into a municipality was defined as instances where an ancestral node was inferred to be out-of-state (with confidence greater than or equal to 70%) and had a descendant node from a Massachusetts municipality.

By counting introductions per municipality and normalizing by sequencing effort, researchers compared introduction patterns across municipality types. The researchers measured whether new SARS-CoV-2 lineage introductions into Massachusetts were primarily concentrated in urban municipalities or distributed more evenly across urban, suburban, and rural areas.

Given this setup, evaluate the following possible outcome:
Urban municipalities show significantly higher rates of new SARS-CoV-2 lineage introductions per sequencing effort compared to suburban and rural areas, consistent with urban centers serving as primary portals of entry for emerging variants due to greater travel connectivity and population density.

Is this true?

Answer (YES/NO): YES